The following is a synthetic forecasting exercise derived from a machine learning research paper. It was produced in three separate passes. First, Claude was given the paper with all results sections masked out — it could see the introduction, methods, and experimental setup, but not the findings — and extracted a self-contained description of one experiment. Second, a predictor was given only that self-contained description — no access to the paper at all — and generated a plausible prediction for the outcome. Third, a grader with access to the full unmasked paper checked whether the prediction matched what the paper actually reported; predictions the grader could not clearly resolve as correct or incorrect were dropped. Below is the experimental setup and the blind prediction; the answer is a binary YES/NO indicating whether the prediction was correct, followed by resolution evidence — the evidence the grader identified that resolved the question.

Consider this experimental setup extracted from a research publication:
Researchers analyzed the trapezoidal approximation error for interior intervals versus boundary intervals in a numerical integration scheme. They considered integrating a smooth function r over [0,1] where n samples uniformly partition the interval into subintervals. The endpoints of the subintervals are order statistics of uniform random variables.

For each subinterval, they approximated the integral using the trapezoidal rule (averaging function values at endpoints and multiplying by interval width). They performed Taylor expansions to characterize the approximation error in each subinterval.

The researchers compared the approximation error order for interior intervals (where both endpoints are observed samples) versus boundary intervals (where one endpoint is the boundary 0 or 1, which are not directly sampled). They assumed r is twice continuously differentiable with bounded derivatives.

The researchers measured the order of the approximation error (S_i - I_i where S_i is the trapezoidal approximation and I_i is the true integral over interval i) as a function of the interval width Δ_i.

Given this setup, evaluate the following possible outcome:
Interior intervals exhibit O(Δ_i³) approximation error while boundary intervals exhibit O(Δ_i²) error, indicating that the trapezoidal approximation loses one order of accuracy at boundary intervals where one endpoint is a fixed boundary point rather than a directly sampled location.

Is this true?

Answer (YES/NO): YES